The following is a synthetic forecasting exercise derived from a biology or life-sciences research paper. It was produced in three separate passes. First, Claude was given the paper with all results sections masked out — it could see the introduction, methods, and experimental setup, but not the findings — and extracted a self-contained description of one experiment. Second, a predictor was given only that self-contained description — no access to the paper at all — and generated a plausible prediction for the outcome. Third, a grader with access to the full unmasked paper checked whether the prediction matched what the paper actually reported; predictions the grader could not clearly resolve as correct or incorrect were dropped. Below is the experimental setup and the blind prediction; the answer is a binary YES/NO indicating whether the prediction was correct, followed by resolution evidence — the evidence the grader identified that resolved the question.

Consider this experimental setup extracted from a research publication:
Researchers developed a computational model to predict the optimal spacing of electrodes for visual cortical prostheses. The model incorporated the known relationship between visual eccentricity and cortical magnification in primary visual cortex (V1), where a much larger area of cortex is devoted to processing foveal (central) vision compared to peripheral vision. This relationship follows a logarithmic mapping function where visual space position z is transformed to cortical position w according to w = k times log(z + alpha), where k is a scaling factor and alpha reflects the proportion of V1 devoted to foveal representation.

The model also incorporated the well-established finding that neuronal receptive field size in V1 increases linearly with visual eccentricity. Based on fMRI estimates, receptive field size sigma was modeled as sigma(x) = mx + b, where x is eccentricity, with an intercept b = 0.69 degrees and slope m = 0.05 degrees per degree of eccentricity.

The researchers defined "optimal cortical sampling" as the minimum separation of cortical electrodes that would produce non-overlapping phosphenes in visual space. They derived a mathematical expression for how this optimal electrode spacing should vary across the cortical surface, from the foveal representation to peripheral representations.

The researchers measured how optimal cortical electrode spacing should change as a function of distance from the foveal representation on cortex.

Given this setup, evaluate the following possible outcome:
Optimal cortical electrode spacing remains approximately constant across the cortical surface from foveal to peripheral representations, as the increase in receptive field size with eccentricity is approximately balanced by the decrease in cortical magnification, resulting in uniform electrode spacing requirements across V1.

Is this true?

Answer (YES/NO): NO